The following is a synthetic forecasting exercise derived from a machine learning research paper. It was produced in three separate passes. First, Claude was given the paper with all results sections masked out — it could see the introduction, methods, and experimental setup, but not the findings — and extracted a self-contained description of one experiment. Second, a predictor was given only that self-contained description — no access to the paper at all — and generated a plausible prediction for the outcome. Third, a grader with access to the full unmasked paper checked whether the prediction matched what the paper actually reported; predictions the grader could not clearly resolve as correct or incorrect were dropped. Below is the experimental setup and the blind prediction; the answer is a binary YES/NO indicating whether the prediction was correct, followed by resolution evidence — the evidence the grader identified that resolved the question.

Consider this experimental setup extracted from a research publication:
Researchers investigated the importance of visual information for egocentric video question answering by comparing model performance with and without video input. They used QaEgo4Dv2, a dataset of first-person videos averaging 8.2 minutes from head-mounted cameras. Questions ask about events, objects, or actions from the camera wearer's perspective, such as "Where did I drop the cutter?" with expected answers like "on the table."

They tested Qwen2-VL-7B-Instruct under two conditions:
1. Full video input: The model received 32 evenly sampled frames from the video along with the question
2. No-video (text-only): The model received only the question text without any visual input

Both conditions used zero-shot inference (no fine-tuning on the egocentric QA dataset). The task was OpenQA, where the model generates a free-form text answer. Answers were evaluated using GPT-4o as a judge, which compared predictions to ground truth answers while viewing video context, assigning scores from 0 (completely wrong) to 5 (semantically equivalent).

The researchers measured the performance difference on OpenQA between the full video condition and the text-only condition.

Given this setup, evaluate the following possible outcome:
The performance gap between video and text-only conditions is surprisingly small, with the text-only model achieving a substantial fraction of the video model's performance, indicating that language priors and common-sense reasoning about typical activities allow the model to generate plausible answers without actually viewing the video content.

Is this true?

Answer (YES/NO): NO